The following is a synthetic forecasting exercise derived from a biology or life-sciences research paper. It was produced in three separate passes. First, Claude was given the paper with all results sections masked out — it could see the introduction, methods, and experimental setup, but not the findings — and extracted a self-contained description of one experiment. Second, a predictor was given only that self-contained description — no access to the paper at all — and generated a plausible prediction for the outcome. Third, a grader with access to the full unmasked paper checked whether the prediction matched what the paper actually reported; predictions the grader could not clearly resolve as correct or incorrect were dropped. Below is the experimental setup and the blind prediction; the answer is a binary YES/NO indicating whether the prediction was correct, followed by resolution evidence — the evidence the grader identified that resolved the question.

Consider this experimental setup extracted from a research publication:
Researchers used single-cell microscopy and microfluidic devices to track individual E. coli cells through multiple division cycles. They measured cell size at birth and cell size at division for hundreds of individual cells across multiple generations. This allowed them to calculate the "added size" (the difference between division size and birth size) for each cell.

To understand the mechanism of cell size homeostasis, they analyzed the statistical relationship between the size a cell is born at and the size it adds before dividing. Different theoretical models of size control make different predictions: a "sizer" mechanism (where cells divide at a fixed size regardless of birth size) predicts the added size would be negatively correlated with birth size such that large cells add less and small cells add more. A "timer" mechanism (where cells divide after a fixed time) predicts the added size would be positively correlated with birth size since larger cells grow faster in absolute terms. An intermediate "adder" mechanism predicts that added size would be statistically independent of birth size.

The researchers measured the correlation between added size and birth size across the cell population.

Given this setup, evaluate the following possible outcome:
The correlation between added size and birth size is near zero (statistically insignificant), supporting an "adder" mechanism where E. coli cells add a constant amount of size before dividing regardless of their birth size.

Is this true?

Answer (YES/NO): YES